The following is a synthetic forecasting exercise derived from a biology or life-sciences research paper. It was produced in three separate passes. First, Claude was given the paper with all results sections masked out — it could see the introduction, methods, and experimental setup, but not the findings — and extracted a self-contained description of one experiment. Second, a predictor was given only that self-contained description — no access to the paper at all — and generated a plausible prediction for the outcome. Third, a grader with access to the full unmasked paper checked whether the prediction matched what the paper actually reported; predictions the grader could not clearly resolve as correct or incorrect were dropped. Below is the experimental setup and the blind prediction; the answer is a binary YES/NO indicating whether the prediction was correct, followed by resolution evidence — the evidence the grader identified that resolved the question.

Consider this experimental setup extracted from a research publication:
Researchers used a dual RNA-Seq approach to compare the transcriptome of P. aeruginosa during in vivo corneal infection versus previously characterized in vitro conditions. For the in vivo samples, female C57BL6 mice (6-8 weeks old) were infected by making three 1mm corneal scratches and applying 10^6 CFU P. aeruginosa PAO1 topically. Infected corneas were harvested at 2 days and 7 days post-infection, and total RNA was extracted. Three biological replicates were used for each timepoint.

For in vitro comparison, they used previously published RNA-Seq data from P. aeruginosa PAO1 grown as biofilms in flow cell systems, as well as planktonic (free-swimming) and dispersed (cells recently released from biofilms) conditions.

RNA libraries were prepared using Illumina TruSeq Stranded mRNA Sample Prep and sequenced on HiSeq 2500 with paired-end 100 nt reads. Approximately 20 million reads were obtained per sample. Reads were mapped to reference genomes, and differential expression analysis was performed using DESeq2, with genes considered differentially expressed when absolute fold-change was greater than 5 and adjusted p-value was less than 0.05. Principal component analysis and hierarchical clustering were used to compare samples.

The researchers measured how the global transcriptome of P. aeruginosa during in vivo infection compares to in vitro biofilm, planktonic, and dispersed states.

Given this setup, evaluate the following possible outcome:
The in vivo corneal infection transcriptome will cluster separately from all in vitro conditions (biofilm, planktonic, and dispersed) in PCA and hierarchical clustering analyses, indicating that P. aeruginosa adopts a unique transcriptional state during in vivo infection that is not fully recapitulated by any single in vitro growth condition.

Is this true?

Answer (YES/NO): YES